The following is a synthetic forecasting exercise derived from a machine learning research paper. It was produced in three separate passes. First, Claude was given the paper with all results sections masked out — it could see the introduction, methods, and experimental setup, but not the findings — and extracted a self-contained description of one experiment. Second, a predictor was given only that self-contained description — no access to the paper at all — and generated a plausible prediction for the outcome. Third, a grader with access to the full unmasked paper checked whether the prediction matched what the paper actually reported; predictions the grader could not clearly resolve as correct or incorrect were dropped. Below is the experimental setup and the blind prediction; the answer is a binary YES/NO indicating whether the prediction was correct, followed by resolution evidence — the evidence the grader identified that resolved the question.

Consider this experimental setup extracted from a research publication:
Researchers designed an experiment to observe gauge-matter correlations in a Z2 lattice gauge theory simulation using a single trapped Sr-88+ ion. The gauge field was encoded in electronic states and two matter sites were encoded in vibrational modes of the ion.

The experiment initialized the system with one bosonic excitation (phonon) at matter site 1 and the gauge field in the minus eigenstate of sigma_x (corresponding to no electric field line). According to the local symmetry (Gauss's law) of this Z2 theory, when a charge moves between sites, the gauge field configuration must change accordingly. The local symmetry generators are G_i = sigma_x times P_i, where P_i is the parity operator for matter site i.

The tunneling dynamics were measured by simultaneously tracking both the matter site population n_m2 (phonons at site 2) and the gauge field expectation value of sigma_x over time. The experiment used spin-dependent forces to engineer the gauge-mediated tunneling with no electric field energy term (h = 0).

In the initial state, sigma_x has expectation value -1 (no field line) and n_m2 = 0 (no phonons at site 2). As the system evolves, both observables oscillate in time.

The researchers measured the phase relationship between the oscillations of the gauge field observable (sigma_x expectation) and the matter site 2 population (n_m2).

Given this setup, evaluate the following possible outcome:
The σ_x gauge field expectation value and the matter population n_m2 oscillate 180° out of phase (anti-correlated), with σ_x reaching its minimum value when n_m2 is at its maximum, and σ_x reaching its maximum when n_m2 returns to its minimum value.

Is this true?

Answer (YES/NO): NO